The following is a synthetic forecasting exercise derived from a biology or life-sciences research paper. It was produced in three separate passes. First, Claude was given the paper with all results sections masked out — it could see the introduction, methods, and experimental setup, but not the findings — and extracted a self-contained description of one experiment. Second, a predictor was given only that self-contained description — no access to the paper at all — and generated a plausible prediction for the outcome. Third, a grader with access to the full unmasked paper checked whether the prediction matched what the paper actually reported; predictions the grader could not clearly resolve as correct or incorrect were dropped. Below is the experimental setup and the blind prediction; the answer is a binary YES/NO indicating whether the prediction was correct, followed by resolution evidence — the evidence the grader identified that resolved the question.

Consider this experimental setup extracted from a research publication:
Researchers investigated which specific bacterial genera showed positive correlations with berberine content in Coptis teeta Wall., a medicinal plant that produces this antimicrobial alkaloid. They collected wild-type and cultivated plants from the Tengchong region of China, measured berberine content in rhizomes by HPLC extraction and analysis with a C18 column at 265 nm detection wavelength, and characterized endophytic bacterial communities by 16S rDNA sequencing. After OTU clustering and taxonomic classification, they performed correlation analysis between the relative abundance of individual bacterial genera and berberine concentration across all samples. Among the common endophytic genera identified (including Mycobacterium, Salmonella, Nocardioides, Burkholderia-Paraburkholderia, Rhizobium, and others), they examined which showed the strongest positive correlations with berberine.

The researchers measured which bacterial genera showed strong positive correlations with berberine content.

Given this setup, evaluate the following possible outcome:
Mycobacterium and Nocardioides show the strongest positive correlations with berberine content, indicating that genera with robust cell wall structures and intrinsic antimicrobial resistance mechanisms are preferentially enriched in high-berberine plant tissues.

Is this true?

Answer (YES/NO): NO